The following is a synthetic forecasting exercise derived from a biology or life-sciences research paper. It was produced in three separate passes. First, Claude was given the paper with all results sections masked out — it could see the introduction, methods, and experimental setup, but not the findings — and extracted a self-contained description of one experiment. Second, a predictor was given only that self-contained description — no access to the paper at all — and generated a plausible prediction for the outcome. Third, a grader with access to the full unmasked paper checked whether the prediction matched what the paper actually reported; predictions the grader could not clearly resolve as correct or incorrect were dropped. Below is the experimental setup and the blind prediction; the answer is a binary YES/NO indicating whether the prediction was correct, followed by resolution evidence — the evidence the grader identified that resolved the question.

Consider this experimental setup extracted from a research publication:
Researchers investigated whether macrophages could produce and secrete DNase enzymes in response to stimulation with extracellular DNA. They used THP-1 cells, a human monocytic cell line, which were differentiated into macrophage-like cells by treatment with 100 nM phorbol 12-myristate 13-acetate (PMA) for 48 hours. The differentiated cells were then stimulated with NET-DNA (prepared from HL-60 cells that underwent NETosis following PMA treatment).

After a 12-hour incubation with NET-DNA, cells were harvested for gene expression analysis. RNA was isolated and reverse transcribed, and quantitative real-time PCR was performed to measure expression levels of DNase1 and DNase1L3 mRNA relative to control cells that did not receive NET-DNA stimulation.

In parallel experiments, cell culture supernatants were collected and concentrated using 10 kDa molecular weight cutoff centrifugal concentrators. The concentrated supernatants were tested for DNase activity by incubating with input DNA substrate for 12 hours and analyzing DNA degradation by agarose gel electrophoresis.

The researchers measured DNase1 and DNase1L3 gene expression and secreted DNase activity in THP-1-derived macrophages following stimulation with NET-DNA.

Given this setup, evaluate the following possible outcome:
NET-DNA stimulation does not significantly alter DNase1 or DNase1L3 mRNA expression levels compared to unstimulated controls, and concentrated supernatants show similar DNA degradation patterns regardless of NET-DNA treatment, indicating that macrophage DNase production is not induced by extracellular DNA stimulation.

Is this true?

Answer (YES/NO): NO